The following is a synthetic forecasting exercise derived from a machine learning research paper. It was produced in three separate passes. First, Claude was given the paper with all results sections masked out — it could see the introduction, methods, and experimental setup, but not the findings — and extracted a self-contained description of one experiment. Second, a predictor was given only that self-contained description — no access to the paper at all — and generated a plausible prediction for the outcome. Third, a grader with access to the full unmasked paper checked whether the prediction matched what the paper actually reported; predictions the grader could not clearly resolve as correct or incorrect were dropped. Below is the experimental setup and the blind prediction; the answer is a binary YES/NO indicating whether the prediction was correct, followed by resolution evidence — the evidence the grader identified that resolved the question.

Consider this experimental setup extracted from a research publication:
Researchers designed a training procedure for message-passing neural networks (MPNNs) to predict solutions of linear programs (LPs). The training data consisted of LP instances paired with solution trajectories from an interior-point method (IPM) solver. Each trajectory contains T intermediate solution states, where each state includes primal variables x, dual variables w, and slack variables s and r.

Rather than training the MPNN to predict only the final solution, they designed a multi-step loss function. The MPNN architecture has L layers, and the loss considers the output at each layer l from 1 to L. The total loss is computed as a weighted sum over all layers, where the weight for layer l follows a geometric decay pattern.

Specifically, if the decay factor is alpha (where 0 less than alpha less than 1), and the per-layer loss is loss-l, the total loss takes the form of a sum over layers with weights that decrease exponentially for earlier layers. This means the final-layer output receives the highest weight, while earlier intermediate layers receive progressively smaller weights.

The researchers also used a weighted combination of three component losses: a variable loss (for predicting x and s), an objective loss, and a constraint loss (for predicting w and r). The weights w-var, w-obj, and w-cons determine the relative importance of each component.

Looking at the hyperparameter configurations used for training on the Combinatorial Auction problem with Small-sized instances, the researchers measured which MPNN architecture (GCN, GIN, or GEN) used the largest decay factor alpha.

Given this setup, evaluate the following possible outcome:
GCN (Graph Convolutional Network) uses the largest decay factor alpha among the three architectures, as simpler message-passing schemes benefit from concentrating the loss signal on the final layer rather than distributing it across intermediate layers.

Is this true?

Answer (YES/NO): NO